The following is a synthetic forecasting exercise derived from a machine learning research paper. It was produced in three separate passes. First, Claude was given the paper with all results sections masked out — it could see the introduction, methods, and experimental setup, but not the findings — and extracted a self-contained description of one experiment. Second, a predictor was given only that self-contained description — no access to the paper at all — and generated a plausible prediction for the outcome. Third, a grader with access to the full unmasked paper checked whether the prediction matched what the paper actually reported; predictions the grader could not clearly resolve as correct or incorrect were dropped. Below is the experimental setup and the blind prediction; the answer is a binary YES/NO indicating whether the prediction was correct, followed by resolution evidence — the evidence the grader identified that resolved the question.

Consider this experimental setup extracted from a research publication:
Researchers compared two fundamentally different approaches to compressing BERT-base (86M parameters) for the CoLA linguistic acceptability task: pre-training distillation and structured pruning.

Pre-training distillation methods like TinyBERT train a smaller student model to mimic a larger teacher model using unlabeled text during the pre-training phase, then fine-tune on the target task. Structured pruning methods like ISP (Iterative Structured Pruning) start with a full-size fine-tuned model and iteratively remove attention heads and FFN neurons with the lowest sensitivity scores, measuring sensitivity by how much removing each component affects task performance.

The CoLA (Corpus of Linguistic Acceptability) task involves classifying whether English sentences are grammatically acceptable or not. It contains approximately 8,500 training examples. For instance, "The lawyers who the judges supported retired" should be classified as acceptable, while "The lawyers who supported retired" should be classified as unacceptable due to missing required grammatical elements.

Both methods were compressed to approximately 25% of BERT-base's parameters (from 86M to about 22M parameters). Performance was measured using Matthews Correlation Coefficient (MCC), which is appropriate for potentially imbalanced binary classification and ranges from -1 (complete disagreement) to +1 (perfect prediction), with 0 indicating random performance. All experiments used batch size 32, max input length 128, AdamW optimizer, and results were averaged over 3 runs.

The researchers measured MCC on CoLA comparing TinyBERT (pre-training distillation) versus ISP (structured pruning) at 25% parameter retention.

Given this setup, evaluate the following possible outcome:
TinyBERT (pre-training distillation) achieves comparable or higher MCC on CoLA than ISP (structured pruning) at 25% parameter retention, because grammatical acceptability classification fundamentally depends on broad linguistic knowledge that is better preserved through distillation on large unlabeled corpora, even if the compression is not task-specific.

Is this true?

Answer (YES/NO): NO